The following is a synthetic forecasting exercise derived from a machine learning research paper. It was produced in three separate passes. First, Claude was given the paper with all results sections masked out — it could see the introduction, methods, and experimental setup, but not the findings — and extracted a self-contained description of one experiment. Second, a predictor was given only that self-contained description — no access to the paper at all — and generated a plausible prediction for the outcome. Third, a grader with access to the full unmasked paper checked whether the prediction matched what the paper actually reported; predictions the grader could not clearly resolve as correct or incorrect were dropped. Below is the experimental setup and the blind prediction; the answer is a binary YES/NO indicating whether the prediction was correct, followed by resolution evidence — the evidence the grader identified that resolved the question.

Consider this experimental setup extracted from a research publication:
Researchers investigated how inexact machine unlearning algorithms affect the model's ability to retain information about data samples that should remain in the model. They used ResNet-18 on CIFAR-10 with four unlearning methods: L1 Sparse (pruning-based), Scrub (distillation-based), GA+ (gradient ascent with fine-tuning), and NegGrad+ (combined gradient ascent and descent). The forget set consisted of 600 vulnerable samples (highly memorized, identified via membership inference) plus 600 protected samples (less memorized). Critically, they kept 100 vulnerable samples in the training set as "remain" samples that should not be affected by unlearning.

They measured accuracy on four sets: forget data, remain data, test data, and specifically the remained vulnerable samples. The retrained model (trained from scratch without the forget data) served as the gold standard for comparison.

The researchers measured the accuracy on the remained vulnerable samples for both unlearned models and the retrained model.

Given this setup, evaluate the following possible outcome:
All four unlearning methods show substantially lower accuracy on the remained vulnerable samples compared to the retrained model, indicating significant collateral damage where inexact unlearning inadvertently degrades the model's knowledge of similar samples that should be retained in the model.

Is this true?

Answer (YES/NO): YES